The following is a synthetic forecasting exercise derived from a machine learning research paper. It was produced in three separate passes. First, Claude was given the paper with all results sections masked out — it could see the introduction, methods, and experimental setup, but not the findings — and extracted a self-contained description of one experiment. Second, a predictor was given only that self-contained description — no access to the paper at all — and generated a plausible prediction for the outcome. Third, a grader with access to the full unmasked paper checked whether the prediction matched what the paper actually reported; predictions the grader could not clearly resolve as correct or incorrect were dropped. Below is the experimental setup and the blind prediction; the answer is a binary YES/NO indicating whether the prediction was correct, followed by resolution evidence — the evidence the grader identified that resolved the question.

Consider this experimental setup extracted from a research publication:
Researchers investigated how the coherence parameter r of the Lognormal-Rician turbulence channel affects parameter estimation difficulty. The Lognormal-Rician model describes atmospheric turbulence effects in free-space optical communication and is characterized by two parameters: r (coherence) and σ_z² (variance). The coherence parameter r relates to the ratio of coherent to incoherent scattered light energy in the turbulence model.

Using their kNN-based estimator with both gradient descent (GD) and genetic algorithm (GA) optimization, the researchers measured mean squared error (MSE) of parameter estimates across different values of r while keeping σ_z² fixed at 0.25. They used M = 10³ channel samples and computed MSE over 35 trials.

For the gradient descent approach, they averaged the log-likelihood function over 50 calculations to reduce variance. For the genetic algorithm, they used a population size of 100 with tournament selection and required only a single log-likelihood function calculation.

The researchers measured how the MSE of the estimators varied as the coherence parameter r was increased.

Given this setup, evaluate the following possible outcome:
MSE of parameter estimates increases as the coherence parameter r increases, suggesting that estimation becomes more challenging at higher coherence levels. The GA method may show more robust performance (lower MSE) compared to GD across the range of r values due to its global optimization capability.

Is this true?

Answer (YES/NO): NO